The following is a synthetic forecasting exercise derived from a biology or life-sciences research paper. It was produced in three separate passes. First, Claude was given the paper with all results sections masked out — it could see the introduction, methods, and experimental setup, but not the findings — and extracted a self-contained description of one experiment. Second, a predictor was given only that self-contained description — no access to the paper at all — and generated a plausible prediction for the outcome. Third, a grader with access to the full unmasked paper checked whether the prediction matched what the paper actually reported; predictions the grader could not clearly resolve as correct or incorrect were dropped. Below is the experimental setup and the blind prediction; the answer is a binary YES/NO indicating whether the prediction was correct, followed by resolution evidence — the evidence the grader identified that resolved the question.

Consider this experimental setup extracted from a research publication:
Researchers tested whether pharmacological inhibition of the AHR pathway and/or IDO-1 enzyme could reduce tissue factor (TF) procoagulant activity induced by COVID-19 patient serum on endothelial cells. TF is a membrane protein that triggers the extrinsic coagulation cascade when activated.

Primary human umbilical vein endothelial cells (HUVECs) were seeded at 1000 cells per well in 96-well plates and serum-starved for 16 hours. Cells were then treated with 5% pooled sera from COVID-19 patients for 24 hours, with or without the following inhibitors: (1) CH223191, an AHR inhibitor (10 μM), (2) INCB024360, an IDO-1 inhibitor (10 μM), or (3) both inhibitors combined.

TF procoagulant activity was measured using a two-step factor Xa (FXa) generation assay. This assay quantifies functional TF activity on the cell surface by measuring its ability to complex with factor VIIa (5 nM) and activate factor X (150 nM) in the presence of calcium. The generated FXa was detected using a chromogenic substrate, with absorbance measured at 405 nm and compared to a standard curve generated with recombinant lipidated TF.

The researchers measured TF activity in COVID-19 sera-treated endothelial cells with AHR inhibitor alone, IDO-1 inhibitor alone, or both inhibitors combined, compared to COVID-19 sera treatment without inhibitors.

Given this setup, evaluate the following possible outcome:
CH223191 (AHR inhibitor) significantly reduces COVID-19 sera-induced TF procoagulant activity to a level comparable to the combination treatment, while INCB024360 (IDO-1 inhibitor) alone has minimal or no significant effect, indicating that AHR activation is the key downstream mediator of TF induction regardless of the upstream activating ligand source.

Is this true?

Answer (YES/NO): NO